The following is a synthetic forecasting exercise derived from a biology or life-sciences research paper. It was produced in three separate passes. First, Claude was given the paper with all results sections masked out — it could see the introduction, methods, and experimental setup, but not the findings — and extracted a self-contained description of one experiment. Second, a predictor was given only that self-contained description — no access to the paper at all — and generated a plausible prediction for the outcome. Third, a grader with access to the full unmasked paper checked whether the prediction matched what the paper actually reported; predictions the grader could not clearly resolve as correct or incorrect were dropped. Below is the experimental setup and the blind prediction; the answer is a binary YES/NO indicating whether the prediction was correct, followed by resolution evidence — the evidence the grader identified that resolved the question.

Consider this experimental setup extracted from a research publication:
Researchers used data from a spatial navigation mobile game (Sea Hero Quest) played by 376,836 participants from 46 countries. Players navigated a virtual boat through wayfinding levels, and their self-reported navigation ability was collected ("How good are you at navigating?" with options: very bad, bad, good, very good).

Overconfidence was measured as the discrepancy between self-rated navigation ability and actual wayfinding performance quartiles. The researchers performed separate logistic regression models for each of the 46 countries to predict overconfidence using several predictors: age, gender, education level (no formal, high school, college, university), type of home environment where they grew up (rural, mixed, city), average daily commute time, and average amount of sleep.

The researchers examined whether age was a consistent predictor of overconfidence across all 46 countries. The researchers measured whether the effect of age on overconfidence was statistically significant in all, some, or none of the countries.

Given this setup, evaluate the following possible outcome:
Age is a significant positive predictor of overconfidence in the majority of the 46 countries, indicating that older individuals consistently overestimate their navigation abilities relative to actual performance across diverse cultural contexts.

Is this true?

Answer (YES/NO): YES